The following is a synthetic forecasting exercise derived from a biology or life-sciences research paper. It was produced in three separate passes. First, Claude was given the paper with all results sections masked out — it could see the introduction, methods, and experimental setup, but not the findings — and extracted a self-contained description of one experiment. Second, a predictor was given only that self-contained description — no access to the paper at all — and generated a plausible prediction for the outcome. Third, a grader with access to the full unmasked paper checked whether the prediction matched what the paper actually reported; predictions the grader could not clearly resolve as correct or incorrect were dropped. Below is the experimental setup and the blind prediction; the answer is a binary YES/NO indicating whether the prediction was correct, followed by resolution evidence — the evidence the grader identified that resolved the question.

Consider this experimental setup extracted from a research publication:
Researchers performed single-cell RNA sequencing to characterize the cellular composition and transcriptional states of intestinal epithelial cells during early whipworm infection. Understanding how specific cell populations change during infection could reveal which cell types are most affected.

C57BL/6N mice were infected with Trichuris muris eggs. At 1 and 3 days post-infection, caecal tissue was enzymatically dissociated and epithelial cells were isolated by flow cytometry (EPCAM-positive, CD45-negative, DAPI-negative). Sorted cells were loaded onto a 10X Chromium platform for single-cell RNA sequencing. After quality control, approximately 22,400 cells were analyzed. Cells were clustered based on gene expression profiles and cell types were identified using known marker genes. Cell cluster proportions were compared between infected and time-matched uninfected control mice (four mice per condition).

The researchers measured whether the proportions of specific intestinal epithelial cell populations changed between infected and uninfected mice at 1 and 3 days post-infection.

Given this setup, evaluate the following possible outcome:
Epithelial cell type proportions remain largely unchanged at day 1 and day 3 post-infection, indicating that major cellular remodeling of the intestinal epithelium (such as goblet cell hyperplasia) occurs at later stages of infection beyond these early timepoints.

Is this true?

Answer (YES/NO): NO